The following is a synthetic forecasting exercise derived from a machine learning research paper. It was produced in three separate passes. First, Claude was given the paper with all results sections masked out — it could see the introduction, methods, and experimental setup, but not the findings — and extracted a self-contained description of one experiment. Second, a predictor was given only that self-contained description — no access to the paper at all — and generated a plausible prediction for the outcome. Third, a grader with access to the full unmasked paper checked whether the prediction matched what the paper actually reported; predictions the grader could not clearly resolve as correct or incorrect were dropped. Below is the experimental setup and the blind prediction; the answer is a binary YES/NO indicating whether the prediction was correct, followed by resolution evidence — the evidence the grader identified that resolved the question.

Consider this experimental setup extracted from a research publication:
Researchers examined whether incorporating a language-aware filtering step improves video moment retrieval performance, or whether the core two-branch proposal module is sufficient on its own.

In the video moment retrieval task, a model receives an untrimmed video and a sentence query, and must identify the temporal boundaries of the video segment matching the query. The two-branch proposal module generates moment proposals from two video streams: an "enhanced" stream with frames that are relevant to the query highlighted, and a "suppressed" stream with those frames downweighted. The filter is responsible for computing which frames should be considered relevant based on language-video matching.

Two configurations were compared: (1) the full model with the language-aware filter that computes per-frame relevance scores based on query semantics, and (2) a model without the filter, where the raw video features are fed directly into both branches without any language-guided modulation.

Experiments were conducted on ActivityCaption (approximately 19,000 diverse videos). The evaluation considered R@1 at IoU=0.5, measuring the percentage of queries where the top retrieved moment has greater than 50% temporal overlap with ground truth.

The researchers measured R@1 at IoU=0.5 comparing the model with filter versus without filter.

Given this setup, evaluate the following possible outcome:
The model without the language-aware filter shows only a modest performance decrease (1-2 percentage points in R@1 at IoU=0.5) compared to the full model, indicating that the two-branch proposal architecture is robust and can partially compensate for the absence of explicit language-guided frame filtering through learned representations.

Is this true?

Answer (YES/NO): YES